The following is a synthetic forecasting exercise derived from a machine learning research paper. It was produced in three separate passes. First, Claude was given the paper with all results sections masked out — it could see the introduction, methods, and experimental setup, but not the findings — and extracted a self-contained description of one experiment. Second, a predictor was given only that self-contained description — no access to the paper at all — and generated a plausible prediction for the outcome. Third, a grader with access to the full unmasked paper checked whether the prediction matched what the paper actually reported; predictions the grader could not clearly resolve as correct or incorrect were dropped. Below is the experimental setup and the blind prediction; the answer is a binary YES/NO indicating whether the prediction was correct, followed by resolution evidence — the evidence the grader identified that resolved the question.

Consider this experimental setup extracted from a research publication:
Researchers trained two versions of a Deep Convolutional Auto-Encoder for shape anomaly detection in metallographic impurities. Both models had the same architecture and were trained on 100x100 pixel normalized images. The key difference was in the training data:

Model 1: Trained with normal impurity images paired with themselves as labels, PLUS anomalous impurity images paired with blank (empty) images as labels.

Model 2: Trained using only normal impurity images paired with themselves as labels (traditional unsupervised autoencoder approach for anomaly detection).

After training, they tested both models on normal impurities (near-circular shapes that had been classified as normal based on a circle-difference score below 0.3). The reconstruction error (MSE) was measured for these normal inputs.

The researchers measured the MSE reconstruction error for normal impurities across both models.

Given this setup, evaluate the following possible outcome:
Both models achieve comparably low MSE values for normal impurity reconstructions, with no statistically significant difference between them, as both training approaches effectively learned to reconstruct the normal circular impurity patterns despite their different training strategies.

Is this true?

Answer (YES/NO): NO